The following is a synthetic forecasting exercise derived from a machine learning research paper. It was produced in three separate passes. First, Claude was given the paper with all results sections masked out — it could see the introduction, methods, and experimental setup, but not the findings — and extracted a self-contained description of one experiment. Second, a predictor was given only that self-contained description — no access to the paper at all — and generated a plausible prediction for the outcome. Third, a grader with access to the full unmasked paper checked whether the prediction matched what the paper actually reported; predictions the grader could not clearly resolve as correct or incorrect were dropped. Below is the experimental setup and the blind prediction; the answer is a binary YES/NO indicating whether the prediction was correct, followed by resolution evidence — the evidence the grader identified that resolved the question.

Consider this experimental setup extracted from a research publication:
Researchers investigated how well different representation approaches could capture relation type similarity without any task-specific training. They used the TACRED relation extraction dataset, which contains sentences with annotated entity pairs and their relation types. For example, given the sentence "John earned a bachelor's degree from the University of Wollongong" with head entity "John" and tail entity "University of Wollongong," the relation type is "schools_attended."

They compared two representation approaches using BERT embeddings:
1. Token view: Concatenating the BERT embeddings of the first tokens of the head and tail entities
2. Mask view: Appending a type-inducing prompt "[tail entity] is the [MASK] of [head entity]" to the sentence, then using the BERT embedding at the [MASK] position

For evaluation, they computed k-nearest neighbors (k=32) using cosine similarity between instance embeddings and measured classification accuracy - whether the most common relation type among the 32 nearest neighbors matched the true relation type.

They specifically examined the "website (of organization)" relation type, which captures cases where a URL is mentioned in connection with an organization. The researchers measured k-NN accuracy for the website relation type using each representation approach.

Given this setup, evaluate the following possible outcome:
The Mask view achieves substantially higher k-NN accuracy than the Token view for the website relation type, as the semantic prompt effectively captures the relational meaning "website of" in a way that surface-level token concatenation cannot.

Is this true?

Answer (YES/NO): NO